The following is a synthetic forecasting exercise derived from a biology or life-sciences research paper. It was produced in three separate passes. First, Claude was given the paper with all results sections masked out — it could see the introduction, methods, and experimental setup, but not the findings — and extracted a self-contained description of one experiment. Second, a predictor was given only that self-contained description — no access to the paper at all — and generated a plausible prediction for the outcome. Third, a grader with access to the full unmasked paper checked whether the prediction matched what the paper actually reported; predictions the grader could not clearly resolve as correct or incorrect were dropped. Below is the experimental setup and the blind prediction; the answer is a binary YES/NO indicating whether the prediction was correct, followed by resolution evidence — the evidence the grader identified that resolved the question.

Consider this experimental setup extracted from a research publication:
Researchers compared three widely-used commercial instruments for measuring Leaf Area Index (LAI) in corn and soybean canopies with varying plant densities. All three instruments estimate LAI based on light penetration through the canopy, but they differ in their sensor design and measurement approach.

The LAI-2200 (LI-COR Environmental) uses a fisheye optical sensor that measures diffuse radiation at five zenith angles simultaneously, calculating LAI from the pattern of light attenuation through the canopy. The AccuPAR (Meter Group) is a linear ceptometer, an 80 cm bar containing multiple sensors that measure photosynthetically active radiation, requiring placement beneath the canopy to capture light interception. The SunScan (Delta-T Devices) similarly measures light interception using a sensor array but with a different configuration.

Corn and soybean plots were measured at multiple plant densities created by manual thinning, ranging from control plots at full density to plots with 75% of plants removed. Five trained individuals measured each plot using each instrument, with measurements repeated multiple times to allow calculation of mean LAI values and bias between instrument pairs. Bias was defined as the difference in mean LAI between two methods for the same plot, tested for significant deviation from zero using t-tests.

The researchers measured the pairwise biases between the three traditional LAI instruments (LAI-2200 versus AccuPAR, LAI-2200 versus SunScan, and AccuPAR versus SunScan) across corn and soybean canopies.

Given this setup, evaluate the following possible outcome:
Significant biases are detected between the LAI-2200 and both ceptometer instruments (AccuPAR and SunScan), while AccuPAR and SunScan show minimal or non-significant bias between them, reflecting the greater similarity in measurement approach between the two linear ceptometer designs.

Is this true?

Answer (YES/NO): NO